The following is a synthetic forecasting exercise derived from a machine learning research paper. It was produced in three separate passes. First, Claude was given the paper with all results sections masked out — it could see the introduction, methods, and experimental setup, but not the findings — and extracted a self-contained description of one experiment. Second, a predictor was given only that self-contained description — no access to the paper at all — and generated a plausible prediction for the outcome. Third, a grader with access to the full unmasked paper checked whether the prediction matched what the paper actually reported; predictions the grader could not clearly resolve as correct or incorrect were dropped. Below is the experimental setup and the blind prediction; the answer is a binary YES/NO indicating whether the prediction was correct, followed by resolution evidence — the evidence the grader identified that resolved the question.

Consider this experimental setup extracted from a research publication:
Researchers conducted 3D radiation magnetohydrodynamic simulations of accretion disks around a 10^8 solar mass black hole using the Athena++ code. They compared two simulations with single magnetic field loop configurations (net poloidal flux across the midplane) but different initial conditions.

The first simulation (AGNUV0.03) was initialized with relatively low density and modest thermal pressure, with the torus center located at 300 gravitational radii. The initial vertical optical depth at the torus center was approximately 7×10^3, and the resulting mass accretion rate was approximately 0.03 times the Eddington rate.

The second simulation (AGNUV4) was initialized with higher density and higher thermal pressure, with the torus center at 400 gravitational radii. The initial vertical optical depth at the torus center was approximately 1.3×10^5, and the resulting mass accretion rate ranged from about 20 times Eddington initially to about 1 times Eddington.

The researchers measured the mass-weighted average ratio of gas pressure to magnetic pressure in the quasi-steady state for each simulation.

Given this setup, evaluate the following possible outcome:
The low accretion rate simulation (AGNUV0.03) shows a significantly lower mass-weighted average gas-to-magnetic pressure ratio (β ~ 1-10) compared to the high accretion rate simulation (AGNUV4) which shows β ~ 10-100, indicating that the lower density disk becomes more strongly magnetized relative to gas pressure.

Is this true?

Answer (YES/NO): NO